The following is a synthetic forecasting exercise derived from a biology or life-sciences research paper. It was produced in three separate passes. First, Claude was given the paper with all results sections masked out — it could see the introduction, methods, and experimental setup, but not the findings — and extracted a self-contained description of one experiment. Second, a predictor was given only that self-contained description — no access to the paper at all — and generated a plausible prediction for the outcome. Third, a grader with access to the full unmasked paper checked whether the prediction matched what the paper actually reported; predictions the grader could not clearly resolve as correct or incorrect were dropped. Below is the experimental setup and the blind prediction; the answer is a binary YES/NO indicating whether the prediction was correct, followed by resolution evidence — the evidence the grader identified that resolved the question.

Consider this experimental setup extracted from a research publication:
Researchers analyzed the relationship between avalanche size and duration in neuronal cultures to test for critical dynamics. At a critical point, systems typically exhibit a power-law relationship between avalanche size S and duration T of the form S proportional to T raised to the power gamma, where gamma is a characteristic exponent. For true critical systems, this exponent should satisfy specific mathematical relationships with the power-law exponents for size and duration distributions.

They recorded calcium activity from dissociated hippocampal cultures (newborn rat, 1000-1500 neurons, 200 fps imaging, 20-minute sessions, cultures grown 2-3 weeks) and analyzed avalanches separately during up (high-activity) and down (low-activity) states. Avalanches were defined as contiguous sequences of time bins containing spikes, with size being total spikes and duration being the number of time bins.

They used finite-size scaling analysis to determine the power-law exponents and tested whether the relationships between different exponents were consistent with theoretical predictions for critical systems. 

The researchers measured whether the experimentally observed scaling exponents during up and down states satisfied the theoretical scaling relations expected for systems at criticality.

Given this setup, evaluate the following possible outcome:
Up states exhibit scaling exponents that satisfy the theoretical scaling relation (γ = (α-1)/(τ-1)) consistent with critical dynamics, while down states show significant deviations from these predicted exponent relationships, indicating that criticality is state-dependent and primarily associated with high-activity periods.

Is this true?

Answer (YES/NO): NO